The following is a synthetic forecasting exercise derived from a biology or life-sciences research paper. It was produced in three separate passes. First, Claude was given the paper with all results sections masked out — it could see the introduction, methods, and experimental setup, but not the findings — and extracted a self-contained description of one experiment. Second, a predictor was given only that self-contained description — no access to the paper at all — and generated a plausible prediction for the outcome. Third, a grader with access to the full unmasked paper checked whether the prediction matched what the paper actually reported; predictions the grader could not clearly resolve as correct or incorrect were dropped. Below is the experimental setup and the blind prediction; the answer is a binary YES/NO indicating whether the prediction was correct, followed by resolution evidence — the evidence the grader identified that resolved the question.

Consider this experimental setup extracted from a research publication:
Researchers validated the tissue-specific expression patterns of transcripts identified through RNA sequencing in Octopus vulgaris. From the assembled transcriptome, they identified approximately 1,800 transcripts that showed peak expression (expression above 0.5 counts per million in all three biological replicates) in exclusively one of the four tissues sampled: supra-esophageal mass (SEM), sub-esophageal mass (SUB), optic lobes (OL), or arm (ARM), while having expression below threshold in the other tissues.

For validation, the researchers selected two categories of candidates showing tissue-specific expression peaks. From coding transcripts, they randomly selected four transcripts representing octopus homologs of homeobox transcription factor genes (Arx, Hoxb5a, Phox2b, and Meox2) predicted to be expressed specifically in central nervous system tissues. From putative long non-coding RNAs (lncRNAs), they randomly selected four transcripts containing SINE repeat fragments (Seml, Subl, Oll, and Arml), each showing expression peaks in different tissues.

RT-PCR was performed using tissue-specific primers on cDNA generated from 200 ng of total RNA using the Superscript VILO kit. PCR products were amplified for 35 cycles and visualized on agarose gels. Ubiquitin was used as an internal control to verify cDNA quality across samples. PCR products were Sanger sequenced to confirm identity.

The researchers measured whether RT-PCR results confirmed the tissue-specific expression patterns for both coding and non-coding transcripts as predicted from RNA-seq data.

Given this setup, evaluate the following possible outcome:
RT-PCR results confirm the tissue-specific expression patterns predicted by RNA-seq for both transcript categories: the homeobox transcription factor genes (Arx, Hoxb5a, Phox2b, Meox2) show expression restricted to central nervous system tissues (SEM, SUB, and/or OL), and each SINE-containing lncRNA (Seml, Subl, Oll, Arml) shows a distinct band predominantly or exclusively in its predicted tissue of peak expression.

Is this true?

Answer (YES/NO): NO